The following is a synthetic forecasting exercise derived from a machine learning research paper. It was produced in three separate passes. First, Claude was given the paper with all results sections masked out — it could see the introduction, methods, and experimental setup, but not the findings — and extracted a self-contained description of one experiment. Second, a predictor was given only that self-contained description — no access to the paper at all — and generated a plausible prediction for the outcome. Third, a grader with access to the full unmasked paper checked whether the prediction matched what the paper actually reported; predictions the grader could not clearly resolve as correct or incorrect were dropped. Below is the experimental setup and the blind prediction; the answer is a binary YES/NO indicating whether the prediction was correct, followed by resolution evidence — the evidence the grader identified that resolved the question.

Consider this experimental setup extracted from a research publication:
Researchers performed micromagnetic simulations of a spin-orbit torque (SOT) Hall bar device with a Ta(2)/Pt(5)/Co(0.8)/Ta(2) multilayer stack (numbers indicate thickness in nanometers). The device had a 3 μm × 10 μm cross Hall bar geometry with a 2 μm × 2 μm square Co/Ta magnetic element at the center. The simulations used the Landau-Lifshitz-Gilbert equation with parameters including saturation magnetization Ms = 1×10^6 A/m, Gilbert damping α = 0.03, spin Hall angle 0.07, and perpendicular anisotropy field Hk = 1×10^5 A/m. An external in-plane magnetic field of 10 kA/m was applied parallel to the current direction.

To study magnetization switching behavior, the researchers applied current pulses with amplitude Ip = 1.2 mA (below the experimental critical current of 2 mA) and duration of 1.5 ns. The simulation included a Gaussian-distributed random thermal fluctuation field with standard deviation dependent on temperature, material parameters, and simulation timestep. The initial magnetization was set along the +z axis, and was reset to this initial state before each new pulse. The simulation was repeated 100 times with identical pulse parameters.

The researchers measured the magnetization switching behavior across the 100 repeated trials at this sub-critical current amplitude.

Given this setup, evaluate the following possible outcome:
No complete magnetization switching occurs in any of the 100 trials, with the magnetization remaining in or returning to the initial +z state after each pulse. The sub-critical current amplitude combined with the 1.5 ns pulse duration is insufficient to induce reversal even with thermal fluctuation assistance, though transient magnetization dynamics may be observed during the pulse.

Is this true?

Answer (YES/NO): NO